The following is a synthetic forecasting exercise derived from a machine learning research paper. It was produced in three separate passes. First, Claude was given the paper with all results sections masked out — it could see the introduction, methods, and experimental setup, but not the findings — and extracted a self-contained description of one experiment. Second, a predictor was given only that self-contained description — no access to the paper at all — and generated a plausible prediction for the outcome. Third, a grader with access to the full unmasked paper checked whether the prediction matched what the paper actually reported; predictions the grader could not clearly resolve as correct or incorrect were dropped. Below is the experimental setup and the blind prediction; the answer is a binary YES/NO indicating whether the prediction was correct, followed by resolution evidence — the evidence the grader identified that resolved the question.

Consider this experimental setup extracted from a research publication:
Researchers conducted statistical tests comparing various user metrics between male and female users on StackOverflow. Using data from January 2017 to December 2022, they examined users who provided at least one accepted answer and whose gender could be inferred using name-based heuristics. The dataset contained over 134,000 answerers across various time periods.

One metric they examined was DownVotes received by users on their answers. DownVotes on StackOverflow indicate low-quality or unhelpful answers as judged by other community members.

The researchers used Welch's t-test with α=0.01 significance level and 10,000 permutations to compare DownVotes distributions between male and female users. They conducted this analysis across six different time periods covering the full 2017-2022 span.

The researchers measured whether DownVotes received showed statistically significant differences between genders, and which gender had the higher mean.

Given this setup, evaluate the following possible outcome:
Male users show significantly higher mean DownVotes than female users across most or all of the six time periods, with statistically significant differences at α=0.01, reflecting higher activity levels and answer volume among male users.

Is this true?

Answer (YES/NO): NO